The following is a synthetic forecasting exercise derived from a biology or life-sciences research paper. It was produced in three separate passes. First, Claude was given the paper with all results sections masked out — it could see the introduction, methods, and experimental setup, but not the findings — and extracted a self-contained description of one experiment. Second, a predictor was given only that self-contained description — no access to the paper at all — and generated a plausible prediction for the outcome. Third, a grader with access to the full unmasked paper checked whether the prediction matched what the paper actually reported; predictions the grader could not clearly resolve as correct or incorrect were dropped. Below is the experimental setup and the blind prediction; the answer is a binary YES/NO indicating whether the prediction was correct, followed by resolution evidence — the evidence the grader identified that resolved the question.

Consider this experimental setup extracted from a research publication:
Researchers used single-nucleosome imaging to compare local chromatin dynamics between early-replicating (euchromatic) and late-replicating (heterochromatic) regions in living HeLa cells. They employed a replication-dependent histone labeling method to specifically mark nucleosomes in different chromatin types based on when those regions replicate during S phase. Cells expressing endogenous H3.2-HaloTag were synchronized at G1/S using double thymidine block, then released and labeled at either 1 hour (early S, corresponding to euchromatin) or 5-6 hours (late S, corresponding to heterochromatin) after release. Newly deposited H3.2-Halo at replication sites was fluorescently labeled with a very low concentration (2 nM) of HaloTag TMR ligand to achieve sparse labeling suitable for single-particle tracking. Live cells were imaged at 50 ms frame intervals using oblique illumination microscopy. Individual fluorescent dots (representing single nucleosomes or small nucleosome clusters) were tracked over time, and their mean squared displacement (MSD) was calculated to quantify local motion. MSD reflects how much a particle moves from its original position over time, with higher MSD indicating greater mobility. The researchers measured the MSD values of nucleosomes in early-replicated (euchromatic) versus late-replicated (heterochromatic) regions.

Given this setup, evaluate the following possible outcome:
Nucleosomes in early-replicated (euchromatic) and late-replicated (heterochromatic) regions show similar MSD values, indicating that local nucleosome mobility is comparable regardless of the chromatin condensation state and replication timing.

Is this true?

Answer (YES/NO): NO